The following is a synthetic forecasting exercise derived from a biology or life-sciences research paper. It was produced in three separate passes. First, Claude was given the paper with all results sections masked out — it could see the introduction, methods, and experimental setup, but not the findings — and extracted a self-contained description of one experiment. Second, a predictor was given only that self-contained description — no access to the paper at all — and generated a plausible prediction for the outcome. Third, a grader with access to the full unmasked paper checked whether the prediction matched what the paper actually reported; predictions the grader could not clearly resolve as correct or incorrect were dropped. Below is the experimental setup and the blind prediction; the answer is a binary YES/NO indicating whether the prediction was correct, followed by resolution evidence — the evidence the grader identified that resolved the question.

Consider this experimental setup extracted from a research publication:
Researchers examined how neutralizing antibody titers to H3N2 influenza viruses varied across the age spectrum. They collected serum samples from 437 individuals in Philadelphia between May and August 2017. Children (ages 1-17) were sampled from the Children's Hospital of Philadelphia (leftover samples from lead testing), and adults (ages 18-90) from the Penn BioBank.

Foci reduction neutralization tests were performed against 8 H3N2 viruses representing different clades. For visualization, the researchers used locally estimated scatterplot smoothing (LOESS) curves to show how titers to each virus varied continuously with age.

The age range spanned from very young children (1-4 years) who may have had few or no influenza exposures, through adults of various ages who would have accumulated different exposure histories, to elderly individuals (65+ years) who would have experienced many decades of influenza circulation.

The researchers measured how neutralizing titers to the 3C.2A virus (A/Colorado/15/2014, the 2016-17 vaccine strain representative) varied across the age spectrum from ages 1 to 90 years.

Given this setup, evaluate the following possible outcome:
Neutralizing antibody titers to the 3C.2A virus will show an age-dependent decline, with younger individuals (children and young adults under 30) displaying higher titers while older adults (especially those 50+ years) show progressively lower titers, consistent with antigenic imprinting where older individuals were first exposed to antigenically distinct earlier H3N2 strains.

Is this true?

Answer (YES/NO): NO